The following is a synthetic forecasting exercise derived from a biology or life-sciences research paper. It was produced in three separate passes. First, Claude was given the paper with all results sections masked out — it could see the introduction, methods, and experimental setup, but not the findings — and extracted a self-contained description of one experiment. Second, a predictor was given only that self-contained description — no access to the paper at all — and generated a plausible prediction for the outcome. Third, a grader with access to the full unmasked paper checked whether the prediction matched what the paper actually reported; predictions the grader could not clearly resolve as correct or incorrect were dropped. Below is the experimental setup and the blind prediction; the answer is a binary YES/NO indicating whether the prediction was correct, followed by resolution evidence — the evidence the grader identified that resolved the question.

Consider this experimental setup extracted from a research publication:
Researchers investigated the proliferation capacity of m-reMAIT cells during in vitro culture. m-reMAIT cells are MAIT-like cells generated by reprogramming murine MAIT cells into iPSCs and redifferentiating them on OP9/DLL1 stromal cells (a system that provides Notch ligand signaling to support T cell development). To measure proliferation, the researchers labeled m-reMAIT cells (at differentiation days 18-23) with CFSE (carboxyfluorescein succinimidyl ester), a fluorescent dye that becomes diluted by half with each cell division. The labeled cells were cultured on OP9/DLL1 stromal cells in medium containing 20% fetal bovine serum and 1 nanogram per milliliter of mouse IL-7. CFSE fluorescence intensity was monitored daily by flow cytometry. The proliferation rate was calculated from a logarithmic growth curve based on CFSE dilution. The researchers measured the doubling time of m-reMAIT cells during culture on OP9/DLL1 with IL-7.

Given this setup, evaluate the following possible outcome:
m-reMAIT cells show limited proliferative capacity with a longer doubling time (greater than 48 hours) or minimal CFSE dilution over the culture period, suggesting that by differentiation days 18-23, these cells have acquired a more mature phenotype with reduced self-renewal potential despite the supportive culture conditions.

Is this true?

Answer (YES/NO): NO